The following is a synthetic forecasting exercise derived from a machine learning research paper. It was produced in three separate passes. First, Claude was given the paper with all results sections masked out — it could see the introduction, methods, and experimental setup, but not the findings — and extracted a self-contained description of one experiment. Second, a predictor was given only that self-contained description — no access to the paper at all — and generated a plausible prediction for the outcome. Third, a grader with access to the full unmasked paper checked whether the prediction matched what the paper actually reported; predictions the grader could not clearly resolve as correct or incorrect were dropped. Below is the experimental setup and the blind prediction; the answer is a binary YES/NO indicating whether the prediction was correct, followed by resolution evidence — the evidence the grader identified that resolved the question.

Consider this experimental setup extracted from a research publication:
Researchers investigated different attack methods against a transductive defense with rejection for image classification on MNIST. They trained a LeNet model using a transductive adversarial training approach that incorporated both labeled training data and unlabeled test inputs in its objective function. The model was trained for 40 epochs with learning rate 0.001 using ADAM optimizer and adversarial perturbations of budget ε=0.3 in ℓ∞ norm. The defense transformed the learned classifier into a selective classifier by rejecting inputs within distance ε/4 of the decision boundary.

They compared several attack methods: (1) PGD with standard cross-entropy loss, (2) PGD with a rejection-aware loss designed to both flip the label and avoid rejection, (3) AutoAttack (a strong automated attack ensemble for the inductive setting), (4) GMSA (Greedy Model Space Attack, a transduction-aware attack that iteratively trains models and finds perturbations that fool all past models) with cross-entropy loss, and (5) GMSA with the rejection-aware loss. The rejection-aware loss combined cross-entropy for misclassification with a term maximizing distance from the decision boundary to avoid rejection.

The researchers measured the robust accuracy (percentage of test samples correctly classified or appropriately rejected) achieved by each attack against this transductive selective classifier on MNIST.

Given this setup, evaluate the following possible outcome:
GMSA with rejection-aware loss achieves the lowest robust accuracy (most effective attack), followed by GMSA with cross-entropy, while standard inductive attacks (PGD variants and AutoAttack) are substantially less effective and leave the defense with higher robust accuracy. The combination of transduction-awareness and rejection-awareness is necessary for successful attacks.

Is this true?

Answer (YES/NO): YES